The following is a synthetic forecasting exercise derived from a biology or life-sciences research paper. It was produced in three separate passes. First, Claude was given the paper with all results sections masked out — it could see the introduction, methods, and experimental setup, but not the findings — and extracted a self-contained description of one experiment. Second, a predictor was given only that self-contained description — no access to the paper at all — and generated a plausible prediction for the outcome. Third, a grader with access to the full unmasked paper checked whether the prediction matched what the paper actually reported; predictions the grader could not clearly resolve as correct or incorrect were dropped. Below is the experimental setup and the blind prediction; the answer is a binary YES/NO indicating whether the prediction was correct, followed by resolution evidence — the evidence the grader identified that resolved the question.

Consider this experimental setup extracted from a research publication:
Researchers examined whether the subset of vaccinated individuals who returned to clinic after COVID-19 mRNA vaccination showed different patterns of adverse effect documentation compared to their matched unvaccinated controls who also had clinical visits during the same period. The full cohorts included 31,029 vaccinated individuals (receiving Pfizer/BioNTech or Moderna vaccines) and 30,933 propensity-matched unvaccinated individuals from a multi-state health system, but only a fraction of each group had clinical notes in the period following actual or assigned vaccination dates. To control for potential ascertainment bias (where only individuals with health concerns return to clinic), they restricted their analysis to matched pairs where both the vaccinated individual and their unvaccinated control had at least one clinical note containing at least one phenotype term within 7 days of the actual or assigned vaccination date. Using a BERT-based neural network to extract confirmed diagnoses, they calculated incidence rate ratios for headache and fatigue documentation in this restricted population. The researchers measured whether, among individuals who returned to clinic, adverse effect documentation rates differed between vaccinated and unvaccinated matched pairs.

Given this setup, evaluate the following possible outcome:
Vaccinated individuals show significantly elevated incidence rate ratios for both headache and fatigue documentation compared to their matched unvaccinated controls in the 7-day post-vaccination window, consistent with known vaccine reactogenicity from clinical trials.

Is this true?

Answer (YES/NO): NO